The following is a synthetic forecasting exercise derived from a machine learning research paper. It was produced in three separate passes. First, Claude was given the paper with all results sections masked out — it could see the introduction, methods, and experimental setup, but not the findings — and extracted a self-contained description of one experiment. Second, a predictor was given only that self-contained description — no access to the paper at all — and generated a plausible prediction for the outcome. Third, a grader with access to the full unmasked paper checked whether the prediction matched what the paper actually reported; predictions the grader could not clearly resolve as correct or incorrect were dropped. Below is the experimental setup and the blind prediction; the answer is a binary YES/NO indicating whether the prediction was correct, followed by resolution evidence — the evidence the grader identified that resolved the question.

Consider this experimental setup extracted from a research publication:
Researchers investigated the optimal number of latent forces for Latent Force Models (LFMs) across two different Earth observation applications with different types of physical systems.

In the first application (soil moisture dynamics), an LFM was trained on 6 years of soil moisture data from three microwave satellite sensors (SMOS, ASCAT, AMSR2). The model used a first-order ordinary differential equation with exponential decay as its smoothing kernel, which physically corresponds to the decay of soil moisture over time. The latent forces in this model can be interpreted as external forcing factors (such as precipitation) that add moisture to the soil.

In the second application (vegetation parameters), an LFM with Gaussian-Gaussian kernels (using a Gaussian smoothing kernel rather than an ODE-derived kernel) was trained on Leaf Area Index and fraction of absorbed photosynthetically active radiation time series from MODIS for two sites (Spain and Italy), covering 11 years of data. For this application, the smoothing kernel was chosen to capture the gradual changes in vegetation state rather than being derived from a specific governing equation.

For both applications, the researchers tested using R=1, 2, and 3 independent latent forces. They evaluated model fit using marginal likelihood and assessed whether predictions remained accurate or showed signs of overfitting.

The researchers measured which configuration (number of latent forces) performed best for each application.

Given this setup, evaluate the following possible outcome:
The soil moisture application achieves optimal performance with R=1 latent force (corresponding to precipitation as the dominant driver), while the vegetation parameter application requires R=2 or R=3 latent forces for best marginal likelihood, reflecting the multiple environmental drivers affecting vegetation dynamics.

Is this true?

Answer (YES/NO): NO